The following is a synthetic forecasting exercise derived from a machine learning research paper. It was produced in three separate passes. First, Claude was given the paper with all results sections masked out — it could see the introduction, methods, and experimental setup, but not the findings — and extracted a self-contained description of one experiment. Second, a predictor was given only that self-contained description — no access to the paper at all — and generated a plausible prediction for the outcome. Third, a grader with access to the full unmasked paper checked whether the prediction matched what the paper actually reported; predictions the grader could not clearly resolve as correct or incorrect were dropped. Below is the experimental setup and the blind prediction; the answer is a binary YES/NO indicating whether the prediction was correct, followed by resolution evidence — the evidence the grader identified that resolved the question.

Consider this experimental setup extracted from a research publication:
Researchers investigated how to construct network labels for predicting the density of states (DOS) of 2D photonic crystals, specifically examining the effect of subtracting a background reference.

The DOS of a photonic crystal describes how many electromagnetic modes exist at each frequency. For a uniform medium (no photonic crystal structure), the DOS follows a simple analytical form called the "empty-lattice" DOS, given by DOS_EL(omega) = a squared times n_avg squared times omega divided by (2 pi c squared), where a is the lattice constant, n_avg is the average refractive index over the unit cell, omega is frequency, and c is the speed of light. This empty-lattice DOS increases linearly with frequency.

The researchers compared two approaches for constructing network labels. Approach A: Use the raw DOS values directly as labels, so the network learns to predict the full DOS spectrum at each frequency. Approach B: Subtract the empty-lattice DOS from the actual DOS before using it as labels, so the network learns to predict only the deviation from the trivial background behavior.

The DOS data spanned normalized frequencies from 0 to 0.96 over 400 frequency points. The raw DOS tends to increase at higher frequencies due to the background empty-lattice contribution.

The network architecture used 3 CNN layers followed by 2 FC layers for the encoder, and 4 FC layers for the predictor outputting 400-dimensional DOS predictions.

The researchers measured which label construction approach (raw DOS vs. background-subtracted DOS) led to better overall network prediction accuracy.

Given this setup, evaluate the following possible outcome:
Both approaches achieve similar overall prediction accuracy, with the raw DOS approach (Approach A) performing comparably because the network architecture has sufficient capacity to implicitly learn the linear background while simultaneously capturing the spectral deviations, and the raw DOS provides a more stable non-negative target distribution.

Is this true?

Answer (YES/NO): NO